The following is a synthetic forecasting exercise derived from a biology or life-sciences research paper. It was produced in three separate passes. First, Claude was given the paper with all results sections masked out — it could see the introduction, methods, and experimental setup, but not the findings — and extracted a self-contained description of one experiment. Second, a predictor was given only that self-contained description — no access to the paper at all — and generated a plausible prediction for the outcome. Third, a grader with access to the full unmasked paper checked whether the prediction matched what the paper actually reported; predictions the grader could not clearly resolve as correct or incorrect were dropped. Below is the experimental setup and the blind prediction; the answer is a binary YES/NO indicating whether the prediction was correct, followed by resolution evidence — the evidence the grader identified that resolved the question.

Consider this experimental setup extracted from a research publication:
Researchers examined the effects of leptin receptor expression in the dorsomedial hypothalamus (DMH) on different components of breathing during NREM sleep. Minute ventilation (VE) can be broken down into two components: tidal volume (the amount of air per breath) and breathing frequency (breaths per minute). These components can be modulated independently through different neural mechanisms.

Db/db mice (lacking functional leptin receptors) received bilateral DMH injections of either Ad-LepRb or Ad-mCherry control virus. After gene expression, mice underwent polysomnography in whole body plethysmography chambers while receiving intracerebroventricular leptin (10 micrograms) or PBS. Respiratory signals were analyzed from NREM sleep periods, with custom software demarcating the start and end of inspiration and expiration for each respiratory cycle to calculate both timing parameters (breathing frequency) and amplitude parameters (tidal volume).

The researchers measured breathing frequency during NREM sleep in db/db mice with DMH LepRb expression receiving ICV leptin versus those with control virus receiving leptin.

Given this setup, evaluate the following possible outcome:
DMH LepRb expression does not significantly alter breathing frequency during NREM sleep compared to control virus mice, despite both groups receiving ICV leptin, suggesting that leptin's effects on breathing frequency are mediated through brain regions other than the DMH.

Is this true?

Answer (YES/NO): YES